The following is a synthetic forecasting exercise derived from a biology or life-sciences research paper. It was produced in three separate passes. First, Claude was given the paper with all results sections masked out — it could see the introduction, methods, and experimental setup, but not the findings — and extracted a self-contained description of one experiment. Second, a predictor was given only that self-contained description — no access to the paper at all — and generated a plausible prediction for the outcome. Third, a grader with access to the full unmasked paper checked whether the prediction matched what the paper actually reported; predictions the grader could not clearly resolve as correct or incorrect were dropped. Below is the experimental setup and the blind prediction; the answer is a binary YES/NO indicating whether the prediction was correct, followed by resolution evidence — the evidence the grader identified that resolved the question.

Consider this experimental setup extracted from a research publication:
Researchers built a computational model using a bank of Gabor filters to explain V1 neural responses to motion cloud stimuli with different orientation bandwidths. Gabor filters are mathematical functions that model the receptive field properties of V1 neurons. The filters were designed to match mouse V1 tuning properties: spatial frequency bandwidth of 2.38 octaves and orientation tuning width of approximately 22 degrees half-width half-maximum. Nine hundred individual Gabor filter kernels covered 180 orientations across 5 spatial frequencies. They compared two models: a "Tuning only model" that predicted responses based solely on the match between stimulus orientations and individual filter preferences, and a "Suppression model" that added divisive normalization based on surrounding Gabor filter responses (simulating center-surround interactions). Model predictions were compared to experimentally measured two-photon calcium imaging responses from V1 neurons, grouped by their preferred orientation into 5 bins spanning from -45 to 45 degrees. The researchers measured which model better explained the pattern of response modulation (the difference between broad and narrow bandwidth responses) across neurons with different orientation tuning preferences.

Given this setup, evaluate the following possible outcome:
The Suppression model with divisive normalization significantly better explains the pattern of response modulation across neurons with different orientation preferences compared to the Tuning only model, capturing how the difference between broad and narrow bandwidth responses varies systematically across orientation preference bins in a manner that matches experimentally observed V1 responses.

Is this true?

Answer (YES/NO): YES